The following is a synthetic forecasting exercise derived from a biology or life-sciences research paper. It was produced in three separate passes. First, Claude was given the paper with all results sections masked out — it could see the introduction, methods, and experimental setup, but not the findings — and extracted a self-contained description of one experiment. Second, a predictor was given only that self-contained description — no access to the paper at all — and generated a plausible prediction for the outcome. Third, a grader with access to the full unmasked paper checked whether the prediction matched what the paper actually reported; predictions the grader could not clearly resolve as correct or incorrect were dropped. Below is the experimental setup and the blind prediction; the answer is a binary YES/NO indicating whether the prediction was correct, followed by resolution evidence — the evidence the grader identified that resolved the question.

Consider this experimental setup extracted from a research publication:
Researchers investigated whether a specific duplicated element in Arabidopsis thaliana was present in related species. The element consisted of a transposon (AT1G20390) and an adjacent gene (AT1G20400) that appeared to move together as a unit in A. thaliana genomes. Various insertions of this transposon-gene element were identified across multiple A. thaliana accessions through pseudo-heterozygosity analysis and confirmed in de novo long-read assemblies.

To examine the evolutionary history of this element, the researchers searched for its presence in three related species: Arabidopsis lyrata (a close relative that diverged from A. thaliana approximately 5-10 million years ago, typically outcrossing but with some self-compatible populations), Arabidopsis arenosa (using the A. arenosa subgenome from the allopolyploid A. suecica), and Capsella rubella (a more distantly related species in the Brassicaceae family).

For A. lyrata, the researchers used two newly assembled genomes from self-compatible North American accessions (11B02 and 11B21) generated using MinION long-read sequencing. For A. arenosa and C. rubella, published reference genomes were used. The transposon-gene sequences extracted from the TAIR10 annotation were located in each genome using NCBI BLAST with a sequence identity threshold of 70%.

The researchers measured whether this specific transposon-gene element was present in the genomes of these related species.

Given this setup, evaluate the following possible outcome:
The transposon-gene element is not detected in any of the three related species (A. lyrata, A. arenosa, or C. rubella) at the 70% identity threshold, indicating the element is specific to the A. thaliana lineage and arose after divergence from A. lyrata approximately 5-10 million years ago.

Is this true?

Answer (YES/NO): YES